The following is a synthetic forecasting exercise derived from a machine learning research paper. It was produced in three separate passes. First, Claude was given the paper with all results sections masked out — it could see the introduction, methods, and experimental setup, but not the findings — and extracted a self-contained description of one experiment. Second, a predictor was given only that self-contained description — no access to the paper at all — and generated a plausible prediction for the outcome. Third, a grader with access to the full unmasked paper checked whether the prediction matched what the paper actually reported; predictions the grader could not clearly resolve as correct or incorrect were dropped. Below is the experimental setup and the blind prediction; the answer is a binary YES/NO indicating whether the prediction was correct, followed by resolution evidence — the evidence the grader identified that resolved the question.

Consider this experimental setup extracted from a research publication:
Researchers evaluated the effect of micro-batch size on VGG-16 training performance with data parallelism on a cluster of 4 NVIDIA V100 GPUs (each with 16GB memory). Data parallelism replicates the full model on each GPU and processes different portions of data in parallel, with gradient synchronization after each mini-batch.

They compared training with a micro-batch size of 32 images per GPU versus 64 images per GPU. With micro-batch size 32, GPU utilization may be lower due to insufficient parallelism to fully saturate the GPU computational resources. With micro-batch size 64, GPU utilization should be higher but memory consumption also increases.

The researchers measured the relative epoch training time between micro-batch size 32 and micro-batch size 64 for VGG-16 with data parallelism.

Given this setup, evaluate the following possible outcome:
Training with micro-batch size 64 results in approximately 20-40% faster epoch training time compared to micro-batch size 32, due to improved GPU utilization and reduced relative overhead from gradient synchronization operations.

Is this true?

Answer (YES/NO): YES